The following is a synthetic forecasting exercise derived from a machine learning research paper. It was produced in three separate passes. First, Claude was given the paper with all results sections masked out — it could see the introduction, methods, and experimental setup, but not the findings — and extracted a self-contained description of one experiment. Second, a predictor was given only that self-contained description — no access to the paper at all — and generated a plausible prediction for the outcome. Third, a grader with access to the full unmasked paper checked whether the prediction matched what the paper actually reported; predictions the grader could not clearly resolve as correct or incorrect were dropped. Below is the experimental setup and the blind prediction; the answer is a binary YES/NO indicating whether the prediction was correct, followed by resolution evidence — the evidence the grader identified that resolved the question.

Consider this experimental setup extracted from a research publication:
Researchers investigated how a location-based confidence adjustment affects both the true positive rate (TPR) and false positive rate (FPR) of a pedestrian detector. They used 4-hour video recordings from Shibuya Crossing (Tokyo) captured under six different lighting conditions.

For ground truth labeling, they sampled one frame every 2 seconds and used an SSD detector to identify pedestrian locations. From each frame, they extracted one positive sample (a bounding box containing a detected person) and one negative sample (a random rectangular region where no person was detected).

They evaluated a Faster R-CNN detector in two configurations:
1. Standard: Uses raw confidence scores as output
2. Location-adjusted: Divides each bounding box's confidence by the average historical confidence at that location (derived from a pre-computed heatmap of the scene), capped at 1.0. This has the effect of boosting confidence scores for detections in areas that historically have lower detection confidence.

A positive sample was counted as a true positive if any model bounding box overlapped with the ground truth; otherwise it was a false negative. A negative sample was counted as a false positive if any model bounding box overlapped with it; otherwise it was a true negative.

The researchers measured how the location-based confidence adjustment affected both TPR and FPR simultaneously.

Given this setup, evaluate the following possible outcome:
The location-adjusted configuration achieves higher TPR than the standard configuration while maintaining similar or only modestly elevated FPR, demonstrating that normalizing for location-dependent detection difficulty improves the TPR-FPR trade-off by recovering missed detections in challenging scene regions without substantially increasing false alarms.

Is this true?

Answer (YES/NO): YES